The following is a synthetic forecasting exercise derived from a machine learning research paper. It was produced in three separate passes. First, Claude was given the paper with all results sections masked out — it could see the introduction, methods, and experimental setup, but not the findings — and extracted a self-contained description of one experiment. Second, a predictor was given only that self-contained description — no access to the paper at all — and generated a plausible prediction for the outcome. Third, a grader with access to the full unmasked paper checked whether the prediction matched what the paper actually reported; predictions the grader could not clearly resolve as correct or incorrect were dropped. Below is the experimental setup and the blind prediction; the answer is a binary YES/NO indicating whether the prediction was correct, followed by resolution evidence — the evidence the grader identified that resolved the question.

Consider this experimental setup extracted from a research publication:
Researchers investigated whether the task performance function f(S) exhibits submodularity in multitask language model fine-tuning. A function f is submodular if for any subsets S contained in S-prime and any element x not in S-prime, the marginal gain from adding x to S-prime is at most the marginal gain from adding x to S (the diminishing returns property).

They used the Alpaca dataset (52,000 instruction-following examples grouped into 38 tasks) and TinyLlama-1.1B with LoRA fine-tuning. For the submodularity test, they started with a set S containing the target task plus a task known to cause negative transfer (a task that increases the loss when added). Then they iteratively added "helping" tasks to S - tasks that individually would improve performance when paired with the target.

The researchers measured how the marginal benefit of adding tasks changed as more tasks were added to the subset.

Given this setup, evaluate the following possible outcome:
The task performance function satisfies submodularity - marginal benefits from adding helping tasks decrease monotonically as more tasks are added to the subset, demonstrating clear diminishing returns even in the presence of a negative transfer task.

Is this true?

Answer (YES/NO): NO